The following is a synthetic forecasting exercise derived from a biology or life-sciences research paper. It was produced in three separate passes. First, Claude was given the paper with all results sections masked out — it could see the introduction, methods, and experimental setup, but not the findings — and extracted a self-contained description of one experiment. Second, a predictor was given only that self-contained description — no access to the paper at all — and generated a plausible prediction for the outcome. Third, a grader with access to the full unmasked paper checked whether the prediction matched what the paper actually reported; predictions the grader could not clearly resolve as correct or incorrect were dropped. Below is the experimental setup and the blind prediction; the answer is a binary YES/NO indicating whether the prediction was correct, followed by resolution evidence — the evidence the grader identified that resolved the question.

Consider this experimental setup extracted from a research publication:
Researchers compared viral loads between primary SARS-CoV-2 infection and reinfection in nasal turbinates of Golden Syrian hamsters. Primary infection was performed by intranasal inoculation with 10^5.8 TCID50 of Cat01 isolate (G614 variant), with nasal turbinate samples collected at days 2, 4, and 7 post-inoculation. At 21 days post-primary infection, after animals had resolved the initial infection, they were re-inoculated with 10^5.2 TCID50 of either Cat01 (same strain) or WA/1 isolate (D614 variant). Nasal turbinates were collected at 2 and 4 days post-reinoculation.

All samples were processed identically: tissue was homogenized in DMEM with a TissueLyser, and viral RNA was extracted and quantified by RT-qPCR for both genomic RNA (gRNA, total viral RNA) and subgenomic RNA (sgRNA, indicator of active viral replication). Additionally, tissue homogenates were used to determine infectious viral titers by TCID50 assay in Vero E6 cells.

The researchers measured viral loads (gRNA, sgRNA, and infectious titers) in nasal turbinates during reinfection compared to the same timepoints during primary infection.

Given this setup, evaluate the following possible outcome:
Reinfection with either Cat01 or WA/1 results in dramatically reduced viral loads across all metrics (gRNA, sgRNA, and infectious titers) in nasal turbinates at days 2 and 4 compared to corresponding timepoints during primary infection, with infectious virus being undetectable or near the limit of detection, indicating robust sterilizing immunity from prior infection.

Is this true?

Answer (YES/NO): NO